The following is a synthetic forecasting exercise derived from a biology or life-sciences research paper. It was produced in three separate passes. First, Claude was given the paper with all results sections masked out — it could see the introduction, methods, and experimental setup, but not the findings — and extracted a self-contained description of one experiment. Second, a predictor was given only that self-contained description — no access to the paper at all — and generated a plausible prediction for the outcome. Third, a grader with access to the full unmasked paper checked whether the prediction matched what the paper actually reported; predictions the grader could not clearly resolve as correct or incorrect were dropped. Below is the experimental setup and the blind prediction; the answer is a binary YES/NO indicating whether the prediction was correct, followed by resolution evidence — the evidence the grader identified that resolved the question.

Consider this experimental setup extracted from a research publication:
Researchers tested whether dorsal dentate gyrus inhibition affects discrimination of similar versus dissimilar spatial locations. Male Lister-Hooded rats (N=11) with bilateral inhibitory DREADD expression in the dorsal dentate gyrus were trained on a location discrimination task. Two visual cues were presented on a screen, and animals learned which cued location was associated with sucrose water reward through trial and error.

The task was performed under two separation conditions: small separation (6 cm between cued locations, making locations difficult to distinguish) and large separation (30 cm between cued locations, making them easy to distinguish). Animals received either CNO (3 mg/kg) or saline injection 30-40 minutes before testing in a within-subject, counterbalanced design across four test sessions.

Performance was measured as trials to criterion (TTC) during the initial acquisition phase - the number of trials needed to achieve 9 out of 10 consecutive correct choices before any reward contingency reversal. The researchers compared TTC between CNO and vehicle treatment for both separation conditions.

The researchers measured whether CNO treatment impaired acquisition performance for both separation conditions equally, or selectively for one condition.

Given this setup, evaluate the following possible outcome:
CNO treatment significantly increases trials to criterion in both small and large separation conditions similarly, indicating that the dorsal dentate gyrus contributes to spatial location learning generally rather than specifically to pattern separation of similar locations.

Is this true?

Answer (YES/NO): NO